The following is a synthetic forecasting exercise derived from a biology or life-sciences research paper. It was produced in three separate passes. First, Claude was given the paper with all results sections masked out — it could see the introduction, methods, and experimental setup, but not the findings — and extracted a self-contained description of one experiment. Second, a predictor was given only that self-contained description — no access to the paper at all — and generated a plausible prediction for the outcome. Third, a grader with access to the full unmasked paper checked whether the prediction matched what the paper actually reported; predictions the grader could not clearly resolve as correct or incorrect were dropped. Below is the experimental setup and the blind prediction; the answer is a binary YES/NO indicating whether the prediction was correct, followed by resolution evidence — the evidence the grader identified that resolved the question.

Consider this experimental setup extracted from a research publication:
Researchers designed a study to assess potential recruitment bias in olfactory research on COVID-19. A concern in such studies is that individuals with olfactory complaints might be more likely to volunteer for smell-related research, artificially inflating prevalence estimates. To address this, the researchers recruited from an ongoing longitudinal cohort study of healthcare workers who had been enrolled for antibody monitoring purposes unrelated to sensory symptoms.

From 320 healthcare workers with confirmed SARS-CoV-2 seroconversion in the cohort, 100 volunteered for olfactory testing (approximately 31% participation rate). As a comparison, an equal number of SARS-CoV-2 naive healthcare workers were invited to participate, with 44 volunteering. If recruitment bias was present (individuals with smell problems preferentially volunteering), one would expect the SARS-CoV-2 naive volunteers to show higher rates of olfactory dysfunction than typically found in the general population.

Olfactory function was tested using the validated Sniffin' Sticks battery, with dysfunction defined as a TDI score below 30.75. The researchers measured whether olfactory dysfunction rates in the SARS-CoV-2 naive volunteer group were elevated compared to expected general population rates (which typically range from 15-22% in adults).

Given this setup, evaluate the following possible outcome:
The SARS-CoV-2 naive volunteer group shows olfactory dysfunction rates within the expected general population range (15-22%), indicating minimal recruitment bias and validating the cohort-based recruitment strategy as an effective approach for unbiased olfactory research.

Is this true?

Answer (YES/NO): YES